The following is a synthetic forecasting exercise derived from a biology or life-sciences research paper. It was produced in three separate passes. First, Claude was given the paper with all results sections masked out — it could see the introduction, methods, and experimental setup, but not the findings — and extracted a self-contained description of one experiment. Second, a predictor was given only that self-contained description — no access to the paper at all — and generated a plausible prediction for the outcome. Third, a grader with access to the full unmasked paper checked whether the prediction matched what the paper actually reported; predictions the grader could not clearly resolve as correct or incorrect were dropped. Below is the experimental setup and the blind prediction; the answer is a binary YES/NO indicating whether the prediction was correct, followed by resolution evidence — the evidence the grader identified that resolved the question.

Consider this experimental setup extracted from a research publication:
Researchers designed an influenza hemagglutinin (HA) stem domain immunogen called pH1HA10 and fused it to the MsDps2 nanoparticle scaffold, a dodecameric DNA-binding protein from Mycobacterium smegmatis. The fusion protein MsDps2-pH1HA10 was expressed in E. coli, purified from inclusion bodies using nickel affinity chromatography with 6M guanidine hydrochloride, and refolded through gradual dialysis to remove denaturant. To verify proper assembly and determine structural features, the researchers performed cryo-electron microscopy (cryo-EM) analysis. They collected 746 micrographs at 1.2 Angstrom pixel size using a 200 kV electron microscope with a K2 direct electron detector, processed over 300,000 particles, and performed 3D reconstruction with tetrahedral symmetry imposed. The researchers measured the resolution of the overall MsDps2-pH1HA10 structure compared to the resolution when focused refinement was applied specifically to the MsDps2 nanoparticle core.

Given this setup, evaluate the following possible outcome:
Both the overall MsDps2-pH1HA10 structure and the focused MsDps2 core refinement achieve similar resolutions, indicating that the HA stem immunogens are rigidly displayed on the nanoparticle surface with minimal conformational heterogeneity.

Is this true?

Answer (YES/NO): NO